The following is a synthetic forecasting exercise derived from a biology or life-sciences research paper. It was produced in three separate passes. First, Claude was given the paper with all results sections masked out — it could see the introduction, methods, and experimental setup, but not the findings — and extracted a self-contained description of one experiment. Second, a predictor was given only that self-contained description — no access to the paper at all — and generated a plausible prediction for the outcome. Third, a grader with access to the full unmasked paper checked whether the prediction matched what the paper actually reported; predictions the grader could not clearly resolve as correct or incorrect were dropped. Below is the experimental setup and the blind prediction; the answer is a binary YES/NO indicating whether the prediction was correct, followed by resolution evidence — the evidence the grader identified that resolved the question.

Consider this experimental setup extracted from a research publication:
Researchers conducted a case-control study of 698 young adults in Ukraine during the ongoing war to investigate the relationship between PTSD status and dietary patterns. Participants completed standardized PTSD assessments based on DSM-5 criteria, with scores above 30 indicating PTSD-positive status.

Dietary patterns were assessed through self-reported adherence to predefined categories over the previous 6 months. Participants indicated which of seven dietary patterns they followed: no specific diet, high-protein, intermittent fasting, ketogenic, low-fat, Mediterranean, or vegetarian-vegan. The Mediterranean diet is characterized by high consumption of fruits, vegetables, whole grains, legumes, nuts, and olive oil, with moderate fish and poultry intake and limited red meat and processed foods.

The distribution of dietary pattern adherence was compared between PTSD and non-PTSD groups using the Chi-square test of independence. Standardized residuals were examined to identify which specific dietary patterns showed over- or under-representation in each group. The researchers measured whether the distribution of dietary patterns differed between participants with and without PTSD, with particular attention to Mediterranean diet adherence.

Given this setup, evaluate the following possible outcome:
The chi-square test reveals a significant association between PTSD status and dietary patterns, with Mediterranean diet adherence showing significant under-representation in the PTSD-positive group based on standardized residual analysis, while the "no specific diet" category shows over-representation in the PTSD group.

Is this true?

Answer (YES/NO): NO